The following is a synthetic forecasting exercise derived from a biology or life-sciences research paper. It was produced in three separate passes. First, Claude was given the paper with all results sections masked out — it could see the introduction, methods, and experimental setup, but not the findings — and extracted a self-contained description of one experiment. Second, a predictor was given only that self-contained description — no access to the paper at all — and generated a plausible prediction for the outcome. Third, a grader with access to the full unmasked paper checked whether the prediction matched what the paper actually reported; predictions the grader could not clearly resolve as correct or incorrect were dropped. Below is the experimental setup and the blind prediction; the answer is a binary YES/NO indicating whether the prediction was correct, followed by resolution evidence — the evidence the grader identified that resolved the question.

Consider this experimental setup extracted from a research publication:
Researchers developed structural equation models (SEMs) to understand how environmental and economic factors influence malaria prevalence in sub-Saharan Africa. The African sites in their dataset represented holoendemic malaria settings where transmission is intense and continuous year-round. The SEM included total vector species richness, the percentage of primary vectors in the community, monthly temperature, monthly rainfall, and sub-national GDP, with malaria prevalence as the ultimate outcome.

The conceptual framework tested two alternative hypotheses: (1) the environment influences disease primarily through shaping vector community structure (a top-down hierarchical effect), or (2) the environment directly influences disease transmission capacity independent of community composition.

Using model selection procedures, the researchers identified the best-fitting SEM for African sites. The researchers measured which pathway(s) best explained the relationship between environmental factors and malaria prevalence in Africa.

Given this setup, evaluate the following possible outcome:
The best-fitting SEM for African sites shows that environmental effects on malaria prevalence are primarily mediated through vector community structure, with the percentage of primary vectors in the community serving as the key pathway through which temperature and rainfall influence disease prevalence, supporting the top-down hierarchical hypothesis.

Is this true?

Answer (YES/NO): NO